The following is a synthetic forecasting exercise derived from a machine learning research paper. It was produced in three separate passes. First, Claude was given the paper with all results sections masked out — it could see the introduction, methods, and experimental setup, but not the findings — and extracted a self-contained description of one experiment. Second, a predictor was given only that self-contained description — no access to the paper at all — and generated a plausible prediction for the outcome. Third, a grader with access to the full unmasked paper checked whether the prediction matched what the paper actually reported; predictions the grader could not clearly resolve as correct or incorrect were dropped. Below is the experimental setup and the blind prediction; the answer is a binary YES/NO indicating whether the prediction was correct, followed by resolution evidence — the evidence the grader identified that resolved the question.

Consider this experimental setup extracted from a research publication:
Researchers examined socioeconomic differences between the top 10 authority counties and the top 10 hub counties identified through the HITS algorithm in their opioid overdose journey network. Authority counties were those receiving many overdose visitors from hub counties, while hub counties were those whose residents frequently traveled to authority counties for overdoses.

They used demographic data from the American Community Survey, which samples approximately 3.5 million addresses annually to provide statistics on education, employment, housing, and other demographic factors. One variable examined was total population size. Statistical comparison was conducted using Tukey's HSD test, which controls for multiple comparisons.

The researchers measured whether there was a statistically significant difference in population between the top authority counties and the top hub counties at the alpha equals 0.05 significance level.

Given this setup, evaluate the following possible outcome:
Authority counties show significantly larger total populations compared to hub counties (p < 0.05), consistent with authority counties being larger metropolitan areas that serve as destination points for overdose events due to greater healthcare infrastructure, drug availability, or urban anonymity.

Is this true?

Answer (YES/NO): YES